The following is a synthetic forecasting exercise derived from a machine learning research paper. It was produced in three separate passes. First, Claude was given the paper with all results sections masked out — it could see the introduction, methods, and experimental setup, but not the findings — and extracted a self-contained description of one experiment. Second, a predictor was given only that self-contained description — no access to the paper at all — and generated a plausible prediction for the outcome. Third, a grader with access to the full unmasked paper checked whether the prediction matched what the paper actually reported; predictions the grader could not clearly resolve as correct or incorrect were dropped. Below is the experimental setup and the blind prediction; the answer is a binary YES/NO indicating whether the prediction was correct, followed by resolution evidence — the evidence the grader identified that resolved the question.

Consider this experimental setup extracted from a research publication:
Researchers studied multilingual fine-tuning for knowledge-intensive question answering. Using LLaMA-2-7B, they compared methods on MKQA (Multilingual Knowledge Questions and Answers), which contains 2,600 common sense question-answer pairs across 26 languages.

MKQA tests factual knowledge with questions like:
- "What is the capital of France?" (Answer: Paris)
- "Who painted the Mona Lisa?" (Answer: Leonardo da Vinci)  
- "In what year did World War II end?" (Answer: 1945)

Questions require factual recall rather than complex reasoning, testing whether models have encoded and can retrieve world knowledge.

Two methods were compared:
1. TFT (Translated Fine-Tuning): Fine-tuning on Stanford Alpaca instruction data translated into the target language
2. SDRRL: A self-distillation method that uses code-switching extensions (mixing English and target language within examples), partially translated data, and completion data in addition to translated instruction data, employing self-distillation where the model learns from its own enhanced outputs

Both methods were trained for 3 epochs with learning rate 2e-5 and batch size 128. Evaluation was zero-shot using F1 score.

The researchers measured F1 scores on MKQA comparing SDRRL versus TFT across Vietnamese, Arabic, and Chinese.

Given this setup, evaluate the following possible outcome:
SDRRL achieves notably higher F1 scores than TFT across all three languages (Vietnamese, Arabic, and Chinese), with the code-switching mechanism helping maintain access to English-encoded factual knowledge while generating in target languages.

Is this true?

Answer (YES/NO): NO